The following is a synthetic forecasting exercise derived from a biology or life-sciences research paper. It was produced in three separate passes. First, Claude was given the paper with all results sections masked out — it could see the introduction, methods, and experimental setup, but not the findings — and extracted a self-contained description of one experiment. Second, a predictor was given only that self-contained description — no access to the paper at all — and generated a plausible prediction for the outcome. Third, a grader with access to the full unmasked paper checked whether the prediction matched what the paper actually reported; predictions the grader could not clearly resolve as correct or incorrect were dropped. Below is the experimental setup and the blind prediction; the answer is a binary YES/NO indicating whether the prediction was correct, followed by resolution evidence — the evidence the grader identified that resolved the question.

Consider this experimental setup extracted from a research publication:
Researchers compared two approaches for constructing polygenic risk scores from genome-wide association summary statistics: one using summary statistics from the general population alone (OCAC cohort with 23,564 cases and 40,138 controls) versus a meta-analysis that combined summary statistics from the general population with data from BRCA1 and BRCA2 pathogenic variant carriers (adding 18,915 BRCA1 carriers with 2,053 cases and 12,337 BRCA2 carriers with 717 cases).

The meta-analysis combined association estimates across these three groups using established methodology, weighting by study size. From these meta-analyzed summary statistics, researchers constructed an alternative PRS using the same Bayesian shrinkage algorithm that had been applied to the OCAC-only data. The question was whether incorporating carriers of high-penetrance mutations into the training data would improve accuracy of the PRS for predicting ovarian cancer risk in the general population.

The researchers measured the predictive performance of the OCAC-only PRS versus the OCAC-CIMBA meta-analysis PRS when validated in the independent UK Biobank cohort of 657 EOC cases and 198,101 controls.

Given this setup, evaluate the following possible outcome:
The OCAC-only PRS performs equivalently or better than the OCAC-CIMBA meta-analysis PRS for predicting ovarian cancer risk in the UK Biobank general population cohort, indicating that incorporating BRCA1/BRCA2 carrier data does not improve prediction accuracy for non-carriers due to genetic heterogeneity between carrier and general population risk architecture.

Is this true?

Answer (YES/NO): NO